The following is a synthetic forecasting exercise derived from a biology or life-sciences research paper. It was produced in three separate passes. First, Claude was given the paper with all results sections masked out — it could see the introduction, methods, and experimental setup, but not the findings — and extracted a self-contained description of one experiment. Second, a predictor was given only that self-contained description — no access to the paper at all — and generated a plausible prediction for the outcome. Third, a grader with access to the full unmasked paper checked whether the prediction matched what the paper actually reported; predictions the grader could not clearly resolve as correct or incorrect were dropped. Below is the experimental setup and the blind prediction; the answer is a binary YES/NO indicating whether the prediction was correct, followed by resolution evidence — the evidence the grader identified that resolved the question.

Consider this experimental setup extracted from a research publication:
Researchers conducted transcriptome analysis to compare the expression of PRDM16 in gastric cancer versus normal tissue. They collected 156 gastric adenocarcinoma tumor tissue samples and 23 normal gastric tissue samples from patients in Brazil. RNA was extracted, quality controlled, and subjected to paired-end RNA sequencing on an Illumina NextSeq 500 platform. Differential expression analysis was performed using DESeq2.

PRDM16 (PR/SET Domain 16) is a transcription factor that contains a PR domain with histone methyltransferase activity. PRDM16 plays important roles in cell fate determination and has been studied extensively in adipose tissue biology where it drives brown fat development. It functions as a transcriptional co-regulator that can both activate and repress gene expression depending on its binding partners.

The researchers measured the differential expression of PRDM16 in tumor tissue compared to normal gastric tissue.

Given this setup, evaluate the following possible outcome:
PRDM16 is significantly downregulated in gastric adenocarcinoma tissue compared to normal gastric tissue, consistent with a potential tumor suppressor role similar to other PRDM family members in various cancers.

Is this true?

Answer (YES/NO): YES